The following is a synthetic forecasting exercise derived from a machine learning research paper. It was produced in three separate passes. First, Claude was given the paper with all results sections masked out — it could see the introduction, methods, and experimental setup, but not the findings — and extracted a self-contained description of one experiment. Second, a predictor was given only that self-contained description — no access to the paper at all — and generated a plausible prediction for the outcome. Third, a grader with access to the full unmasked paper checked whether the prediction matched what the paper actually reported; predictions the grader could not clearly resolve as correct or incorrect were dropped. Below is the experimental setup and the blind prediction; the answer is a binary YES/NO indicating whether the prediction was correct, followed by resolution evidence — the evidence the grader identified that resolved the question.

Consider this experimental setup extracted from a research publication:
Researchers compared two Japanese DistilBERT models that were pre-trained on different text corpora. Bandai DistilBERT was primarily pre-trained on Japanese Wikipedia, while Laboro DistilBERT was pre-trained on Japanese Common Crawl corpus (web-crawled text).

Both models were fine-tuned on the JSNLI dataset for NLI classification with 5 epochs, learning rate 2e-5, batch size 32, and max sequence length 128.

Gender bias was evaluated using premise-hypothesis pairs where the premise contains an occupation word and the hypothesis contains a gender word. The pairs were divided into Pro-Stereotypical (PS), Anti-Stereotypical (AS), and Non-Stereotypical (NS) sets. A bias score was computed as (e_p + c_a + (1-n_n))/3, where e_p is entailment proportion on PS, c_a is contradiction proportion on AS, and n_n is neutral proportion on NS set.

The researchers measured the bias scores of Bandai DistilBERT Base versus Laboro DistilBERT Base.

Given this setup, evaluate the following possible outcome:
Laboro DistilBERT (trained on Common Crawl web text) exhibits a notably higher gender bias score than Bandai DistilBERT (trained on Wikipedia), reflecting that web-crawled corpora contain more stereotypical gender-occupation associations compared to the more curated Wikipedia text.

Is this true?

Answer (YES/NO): YES